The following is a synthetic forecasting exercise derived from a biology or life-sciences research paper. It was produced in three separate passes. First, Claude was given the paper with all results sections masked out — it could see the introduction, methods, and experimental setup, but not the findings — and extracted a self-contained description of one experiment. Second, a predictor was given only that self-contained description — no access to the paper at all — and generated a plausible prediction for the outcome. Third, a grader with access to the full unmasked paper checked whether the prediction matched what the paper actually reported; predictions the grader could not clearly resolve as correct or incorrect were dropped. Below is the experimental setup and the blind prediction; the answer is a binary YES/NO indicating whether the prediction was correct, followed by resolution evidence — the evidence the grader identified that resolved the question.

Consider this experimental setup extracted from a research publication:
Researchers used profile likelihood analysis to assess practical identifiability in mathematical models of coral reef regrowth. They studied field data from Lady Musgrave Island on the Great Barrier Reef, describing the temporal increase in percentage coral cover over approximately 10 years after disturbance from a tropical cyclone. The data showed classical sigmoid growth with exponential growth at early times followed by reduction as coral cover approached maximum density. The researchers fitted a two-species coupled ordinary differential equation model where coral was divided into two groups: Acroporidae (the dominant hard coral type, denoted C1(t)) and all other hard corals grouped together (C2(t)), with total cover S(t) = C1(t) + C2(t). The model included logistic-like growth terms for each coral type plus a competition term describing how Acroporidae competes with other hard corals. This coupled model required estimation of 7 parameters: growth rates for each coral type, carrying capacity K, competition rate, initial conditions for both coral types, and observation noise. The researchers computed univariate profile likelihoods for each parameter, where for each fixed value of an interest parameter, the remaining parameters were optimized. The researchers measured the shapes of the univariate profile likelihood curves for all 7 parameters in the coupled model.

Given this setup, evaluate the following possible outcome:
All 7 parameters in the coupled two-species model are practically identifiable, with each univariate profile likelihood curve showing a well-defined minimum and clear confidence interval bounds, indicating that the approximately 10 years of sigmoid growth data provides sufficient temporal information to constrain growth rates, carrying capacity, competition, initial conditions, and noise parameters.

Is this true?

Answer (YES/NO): YES